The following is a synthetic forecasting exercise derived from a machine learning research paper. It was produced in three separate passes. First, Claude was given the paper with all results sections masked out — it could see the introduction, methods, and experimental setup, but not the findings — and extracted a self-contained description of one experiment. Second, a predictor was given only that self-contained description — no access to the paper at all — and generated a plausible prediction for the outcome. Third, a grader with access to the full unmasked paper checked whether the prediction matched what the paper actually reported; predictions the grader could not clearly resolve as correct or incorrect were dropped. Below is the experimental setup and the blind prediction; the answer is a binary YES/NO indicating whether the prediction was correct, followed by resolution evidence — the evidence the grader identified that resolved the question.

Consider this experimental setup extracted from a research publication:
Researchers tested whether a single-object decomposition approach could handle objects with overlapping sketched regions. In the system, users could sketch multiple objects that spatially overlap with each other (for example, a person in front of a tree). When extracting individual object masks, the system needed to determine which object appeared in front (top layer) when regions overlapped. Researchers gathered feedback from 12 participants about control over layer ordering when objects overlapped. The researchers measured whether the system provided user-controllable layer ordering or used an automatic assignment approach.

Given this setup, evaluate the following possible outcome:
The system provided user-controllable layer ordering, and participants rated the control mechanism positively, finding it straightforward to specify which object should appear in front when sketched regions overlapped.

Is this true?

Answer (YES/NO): NO